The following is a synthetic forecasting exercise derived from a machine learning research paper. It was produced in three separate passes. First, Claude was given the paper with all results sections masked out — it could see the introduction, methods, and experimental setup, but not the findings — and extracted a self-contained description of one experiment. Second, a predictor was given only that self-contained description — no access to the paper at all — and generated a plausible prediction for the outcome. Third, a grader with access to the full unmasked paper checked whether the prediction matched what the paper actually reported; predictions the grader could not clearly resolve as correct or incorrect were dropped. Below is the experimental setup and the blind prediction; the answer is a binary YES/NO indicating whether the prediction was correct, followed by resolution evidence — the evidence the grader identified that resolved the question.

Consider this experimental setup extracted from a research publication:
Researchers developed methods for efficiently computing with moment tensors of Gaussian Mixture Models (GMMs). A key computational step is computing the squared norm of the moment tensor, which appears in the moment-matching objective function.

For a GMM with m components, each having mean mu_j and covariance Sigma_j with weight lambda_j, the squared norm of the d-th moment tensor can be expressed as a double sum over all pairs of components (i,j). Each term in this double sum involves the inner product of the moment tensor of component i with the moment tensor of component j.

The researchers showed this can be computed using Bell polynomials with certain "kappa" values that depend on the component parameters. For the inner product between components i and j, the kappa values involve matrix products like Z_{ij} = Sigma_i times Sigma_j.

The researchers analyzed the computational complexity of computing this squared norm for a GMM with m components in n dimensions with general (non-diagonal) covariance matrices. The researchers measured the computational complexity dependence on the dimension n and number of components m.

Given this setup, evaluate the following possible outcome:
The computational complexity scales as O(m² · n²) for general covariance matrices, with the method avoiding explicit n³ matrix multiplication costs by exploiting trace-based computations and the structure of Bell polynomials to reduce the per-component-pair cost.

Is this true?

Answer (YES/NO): NO